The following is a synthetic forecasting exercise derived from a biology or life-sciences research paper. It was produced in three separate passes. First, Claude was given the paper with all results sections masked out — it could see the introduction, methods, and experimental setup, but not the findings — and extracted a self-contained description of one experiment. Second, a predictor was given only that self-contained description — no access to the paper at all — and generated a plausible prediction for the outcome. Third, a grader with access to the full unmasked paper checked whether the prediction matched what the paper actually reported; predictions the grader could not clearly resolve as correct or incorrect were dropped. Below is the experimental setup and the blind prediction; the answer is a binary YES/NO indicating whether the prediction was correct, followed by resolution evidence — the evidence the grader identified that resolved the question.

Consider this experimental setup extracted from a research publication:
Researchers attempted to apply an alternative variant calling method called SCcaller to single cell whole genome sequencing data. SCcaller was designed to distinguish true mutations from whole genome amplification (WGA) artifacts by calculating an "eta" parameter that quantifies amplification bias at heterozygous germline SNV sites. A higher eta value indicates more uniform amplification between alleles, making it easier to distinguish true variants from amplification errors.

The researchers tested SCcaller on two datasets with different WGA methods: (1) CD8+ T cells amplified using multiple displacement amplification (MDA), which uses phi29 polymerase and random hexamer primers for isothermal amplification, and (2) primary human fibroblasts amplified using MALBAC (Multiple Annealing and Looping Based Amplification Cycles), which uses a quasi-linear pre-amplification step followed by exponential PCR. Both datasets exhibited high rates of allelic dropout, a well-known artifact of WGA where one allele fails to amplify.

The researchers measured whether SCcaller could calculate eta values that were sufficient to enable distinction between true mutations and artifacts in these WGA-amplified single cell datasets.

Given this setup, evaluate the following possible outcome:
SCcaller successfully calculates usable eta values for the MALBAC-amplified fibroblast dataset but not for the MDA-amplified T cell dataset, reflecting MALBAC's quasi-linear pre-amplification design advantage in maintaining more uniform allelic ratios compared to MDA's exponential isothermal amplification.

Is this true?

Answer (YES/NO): NO